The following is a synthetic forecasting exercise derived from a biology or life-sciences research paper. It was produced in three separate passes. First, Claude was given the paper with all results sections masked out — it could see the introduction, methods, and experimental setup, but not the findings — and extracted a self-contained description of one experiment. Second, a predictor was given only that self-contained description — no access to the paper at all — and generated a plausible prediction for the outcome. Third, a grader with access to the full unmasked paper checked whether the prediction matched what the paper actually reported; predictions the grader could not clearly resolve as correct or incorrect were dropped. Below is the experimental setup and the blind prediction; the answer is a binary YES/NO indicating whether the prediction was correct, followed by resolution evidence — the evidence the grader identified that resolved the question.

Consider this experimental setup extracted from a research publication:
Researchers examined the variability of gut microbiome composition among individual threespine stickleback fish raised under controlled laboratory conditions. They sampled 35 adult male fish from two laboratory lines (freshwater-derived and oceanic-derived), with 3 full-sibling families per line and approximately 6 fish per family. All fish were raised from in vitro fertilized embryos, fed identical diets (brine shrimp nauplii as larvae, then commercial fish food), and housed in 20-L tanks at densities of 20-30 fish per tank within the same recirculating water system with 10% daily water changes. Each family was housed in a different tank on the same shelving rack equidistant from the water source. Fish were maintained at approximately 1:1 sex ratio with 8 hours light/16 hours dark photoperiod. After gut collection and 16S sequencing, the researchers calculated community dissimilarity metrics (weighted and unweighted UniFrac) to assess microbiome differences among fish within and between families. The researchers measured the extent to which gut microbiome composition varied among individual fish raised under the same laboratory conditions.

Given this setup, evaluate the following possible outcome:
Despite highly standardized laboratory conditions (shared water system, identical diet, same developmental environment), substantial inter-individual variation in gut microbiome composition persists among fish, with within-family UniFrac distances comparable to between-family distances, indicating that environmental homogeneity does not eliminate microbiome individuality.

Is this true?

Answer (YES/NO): NO